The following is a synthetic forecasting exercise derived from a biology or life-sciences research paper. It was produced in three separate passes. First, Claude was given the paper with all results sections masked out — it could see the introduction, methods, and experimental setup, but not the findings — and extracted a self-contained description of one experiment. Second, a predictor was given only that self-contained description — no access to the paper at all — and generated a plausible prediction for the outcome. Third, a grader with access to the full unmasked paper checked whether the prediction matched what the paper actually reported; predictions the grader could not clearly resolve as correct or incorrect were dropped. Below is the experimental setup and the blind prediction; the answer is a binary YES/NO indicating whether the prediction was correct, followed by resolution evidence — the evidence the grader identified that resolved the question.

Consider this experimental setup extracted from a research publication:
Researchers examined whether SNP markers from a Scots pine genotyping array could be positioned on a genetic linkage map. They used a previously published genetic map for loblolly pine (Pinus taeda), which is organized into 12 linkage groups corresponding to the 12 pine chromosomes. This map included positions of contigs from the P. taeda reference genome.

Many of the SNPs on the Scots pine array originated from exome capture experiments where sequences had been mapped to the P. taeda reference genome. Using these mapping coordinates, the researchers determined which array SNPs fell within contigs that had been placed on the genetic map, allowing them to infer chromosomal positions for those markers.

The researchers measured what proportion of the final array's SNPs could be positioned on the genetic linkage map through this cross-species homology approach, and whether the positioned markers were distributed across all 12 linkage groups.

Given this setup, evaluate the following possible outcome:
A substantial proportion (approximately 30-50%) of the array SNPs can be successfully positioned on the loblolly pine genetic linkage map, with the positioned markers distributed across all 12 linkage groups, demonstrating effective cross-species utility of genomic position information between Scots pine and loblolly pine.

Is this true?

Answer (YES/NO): NO